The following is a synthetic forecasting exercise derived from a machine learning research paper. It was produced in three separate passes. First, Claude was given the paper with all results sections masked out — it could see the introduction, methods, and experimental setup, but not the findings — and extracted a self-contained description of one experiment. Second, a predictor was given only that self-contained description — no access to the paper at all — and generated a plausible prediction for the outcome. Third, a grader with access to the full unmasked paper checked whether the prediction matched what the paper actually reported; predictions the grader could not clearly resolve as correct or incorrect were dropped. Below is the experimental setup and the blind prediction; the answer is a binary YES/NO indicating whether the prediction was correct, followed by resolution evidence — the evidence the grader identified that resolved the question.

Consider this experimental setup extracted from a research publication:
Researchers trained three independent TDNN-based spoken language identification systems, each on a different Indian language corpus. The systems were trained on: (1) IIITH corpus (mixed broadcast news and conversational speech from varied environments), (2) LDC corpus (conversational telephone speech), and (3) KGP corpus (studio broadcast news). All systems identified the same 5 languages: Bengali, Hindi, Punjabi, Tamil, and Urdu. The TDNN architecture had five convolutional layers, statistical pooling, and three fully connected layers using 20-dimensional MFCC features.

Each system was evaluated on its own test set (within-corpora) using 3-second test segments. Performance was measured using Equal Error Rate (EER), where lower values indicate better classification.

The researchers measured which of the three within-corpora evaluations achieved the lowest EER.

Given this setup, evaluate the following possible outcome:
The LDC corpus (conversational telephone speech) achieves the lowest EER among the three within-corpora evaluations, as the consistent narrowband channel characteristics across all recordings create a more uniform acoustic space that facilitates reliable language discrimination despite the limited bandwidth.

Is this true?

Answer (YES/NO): NO